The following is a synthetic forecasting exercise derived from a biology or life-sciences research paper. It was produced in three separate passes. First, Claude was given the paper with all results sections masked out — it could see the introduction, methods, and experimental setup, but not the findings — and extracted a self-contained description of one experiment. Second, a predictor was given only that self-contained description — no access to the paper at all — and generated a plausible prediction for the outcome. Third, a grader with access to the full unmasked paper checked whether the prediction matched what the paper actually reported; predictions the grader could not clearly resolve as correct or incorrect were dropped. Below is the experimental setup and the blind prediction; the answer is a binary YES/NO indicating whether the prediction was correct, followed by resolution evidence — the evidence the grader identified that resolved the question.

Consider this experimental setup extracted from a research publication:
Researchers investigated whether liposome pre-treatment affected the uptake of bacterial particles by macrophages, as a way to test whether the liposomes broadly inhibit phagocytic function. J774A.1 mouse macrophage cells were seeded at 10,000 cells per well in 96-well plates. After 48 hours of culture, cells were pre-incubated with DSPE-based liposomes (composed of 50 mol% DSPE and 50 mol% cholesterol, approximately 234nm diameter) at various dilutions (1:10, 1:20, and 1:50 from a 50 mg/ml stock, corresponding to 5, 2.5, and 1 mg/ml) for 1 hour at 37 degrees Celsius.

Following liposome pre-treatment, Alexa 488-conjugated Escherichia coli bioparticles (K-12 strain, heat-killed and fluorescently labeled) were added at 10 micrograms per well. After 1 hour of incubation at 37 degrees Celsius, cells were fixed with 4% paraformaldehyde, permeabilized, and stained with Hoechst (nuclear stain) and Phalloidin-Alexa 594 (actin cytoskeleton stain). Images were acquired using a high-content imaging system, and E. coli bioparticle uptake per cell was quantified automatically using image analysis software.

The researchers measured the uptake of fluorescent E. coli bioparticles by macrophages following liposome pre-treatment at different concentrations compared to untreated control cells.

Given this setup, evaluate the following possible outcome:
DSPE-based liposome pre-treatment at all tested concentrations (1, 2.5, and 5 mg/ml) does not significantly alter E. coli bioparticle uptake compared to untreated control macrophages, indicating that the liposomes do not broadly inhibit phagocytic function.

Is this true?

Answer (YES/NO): YES